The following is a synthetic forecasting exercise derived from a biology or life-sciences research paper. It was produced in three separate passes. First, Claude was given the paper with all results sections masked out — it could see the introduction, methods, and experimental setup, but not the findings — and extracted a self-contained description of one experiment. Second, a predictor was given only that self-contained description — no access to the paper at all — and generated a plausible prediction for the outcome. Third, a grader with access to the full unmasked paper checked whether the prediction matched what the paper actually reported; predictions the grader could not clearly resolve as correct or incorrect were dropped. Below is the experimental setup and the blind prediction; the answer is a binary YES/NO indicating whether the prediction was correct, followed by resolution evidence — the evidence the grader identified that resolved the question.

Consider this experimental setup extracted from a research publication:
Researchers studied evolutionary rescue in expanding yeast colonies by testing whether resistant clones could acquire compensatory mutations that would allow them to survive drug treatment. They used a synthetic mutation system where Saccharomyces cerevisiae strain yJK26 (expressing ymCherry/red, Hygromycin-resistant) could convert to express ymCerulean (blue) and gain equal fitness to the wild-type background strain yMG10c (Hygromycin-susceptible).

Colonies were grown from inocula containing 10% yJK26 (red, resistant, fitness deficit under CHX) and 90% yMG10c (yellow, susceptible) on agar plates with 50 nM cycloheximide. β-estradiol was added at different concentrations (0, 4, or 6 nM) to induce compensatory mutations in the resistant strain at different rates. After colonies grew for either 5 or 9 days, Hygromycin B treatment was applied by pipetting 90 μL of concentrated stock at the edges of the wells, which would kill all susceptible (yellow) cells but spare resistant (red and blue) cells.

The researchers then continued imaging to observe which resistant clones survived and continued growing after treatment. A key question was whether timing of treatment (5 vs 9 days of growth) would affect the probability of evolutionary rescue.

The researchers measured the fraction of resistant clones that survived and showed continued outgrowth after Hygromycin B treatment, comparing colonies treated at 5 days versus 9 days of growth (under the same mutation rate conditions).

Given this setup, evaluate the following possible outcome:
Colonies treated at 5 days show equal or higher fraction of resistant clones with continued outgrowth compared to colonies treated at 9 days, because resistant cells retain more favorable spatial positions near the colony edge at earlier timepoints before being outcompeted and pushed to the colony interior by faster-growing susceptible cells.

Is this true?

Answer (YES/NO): NO